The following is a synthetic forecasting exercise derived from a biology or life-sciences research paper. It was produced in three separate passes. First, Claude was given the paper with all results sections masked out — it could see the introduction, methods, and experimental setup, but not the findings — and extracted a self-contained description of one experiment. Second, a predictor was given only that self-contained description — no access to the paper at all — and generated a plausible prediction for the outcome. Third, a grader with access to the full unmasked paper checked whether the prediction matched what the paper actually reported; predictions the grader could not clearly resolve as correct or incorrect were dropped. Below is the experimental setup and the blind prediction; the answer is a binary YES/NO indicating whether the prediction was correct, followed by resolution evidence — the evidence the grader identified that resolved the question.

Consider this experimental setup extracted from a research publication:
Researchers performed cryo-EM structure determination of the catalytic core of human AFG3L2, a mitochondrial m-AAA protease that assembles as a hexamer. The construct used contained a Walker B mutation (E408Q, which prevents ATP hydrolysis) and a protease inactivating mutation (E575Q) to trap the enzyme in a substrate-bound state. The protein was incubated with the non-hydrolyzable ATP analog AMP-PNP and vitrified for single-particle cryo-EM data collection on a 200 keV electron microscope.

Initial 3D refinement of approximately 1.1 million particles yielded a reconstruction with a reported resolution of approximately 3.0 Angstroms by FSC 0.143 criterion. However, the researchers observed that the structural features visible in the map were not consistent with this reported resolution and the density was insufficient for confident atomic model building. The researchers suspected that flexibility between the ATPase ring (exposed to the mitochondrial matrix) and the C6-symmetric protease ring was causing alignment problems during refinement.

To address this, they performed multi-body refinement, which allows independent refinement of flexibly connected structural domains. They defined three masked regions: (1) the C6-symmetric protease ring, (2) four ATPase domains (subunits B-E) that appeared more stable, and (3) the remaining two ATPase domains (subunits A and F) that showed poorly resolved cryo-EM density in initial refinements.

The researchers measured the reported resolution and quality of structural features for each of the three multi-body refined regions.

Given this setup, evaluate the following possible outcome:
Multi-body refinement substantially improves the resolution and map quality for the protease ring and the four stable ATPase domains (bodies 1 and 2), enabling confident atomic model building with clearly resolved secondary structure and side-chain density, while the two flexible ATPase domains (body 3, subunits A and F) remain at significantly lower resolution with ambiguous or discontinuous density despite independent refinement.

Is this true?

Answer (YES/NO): YES